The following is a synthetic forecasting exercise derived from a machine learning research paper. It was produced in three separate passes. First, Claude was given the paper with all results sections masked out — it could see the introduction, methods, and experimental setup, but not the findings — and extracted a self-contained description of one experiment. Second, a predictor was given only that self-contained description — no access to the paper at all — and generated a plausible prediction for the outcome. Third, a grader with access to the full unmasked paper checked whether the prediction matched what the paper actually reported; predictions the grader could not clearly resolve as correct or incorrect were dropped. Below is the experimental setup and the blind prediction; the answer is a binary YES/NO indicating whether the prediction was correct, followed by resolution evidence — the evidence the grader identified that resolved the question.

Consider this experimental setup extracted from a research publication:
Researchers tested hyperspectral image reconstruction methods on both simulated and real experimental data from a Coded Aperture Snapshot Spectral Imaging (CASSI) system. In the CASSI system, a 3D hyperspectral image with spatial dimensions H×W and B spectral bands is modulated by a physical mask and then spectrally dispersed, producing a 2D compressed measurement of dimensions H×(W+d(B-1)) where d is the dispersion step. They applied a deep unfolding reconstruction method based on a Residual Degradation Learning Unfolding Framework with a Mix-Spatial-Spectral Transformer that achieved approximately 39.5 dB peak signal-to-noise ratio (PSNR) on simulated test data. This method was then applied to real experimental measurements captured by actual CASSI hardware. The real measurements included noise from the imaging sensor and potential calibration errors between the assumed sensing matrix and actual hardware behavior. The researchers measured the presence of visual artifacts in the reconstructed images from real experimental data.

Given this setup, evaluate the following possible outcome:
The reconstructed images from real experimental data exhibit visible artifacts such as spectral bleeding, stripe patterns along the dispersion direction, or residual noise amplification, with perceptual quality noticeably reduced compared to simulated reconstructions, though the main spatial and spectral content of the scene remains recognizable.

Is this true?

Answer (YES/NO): YES